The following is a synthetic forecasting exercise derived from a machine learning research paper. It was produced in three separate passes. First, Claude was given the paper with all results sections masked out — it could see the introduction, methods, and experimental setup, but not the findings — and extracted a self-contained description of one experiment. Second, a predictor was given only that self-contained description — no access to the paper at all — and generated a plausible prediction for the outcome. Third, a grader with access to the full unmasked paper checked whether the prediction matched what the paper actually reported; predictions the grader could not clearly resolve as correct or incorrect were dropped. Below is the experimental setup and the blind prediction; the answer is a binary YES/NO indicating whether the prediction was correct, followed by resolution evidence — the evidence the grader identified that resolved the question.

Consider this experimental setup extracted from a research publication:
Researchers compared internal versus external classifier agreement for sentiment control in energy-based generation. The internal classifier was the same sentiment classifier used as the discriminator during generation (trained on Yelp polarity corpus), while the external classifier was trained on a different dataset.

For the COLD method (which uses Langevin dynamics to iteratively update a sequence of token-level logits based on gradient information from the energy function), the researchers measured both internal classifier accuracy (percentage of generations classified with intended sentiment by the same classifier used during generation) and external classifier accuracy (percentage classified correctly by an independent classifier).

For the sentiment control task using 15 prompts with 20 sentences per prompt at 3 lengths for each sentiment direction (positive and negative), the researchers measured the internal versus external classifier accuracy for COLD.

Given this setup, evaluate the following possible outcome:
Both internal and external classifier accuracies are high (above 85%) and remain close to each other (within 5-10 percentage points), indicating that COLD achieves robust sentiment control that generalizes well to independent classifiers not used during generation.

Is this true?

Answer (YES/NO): NO